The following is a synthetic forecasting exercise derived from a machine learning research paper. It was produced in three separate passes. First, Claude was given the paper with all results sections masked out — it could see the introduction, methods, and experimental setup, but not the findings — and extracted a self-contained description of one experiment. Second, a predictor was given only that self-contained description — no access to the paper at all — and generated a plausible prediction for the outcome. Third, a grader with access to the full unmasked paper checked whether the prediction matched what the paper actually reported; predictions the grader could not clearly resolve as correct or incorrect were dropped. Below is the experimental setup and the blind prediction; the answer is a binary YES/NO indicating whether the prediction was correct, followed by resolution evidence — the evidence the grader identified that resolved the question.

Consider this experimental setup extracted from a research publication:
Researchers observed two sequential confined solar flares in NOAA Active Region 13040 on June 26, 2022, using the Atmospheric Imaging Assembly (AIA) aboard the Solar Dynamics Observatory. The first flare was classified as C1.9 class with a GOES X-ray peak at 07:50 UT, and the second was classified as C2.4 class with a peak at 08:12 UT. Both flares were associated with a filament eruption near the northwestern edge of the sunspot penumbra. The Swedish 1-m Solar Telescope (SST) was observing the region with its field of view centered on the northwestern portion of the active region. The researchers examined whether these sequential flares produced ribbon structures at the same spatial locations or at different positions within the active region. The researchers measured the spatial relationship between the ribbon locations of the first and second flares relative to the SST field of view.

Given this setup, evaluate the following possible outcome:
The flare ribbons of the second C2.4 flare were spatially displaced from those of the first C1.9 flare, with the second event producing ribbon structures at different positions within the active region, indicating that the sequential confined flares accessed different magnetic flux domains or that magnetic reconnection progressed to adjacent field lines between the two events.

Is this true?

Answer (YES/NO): YES